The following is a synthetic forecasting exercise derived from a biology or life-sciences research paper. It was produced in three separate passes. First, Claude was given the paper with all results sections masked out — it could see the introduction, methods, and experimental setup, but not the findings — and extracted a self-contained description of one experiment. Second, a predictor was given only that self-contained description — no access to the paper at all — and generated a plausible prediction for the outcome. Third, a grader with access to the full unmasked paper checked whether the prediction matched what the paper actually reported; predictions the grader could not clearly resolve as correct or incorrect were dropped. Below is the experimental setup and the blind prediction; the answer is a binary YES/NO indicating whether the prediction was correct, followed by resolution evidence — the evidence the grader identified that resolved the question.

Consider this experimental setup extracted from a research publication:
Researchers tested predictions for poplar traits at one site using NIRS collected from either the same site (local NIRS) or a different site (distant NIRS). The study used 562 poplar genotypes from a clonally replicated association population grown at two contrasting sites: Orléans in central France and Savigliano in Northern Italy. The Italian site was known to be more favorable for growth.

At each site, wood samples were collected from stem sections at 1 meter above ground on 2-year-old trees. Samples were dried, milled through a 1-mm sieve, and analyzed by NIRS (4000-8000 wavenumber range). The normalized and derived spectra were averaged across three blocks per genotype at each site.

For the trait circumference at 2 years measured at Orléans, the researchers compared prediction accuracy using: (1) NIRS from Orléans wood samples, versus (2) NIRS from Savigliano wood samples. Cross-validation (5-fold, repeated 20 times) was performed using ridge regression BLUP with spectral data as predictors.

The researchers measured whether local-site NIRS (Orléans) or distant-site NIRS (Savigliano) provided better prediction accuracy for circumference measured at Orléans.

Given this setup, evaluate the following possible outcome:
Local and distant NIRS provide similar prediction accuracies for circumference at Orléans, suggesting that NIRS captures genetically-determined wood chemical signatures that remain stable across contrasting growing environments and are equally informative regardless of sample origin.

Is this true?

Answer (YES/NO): NO